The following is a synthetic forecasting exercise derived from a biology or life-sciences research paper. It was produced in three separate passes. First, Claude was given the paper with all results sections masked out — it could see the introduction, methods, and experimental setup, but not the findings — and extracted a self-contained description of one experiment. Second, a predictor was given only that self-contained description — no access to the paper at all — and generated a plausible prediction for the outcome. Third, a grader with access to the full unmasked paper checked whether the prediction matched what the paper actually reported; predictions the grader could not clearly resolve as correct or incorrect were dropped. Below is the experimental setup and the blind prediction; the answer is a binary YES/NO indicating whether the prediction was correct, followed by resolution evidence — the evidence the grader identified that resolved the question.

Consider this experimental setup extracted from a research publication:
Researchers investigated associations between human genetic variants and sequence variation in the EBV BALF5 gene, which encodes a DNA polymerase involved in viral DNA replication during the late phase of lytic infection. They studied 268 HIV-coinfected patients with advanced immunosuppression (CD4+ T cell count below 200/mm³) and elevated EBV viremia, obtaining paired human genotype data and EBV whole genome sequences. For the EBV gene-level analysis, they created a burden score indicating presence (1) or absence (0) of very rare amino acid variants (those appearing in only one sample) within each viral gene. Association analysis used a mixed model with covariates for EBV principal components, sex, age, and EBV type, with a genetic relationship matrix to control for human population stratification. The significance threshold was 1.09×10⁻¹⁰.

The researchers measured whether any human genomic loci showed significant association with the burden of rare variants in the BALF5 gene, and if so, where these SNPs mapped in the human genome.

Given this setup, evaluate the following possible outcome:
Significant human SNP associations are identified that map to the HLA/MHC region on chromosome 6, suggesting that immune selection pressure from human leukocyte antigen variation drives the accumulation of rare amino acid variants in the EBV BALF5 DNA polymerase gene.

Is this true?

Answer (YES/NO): NO